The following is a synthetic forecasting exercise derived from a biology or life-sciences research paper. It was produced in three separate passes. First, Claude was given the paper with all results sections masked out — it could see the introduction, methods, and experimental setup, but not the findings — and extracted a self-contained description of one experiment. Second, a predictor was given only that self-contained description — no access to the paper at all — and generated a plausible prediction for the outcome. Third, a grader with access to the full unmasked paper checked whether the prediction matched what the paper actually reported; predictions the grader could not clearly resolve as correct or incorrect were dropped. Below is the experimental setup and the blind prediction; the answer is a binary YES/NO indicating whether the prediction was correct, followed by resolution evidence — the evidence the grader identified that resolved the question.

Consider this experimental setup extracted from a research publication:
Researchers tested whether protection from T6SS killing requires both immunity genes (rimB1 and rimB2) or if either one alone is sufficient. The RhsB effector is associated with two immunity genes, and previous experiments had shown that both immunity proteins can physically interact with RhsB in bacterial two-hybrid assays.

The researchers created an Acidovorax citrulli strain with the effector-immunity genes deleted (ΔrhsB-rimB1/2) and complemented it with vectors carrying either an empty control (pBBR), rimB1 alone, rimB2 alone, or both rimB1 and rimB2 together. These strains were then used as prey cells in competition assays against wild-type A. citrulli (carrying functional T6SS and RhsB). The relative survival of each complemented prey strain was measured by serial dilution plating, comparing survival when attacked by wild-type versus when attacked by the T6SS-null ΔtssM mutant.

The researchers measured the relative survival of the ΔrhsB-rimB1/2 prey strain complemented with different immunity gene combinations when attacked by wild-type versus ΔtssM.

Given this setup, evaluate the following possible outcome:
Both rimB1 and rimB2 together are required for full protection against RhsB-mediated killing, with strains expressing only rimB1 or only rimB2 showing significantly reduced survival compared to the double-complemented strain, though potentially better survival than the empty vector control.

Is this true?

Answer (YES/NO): NO